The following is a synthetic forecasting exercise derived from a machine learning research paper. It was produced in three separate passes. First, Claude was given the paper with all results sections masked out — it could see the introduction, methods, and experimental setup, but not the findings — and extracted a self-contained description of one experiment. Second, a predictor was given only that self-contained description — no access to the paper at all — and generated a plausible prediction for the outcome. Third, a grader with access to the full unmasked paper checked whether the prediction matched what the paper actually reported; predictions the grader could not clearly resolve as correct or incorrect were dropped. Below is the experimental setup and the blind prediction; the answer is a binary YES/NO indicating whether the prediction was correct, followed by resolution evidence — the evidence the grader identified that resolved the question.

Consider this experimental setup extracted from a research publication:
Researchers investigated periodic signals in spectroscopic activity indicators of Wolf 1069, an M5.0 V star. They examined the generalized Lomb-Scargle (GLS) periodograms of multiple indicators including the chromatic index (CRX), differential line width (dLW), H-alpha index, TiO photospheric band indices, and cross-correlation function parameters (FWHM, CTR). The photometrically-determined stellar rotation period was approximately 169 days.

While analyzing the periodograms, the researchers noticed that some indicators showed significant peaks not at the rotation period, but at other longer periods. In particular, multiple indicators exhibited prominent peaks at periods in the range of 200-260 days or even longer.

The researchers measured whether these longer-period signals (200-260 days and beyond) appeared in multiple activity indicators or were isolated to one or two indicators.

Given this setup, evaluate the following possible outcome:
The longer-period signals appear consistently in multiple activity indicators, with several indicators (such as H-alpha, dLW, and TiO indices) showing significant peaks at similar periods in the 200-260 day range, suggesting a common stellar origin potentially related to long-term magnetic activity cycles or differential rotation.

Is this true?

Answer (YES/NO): NO